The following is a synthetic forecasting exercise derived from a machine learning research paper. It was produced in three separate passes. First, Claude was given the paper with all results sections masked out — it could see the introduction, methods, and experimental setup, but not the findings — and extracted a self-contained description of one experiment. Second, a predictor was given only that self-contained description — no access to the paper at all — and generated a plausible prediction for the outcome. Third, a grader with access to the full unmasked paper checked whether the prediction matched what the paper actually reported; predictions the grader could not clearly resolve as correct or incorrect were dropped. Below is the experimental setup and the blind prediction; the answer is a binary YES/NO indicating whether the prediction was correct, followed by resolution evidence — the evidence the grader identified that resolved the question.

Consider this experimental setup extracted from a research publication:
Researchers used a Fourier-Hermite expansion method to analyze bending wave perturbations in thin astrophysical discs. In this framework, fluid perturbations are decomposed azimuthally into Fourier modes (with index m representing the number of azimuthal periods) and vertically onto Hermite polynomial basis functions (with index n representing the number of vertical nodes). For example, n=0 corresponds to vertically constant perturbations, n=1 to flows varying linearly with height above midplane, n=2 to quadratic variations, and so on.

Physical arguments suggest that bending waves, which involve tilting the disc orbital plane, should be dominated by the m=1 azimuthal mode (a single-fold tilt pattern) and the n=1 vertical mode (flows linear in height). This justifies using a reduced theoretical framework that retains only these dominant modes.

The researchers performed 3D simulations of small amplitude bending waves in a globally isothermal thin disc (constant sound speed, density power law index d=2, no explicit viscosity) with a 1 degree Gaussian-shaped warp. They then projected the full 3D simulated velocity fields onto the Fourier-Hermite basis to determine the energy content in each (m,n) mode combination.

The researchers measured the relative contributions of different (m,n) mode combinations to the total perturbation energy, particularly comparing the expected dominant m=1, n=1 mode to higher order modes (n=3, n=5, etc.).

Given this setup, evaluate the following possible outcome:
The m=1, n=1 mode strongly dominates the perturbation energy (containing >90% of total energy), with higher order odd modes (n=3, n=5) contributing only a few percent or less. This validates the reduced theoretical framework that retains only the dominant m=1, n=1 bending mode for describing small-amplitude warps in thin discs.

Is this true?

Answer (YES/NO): NO